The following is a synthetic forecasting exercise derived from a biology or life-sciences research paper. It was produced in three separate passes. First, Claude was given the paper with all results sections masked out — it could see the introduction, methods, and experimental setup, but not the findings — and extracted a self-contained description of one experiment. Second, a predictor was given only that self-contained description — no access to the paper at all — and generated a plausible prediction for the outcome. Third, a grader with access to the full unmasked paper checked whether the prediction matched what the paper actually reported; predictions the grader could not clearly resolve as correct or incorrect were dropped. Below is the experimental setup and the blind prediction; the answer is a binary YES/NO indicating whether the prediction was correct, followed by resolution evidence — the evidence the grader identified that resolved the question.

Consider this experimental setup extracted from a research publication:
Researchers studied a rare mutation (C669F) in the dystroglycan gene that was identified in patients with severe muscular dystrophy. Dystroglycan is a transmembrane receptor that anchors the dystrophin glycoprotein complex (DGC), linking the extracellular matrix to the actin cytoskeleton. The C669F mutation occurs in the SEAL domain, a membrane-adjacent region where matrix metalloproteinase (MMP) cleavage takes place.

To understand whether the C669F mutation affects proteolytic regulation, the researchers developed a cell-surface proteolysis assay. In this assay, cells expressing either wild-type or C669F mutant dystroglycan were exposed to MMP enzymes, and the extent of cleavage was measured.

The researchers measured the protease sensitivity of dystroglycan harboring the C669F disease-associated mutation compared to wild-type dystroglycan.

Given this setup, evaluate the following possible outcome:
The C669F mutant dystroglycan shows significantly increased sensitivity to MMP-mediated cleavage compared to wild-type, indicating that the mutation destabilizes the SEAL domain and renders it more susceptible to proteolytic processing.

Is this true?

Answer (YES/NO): YES